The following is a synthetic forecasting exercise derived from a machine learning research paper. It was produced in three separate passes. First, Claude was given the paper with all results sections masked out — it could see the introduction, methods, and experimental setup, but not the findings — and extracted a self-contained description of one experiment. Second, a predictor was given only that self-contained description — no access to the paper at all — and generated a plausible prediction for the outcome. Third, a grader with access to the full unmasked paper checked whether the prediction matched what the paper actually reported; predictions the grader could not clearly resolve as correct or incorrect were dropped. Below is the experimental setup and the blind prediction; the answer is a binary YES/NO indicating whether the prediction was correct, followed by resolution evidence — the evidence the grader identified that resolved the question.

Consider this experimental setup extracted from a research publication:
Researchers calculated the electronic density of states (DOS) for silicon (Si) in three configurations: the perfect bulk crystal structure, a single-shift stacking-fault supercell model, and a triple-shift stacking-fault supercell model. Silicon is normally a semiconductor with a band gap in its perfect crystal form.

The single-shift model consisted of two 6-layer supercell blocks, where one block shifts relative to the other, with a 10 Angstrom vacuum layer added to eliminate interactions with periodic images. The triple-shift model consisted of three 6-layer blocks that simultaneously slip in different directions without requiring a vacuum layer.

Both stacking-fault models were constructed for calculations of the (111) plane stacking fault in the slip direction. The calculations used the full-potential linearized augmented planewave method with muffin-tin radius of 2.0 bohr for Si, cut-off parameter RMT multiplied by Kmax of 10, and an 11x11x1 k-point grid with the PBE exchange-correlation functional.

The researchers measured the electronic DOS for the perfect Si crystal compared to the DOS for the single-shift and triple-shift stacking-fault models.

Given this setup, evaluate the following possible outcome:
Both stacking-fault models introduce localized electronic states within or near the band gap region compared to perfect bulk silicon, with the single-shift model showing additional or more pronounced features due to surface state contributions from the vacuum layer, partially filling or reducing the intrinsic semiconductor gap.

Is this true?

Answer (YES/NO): NO